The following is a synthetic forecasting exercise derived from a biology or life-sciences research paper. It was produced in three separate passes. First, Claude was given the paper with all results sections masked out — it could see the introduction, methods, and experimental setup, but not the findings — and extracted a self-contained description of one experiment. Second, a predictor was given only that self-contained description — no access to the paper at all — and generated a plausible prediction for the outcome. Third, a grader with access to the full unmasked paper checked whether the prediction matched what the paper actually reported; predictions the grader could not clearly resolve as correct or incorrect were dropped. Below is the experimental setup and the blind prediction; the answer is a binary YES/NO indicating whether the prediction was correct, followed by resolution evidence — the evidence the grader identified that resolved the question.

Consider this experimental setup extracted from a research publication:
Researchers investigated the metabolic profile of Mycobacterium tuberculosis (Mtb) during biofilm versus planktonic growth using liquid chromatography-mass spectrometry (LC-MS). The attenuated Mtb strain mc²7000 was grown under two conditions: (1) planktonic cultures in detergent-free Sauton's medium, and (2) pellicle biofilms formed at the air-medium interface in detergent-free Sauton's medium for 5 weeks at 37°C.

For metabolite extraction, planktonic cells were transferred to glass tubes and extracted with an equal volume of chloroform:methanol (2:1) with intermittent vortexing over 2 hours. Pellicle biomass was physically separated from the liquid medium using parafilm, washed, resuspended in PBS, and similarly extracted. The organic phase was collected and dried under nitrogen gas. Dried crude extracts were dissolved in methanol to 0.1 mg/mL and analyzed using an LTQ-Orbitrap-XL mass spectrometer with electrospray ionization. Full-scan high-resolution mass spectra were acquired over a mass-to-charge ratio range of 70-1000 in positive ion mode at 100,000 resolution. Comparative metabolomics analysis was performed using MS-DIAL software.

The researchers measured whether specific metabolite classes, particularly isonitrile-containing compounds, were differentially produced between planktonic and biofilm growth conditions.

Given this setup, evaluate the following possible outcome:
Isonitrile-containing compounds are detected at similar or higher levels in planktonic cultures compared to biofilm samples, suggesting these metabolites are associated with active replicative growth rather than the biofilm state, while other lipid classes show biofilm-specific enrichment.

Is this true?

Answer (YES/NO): NO